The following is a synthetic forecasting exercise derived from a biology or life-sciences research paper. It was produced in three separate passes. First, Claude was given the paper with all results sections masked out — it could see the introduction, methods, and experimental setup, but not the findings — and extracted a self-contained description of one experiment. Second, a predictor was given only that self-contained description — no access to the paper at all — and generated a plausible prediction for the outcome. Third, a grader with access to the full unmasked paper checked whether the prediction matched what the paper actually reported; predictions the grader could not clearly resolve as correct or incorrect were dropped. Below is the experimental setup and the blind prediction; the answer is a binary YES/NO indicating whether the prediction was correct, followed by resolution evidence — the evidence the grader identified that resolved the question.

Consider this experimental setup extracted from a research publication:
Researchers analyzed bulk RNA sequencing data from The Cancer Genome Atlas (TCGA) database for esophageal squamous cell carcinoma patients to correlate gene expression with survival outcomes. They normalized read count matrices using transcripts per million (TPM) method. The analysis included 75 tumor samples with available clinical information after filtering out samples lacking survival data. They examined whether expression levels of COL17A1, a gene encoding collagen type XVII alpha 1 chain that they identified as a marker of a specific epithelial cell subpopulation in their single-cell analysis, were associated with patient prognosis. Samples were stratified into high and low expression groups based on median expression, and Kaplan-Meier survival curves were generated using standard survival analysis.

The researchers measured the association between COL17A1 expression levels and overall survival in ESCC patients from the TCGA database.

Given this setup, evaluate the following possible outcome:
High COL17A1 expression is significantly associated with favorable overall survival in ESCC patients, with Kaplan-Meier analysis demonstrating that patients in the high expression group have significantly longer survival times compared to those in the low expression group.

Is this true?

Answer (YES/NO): NO